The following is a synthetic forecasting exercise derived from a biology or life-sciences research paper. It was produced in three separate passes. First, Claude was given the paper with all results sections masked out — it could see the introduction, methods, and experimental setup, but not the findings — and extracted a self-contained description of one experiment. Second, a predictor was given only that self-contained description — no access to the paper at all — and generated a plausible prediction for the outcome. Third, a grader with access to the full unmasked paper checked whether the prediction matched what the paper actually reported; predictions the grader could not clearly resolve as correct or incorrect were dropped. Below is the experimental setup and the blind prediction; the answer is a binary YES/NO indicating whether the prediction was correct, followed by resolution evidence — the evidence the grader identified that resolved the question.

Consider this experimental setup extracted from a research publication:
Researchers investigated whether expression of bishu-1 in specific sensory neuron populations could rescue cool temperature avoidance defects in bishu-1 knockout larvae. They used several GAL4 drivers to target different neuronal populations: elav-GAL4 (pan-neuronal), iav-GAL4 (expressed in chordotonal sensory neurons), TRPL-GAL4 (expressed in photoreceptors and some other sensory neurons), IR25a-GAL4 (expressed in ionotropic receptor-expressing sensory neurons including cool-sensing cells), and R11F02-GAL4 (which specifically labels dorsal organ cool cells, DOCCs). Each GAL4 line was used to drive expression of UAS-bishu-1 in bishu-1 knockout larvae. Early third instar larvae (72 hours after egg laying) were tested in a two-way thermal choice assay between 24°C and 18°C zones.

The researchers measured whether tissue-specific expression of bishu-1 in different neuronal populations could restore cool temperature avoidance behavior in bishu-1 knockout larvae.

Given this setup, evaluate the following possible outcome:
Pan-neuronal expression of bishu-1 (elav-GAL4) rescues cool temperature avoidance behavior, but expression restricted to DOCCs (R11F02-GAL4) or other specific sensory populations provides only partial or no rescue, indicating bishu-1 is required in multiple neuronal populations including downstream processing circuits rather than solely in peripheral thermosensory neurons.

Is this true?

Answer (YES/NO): NO